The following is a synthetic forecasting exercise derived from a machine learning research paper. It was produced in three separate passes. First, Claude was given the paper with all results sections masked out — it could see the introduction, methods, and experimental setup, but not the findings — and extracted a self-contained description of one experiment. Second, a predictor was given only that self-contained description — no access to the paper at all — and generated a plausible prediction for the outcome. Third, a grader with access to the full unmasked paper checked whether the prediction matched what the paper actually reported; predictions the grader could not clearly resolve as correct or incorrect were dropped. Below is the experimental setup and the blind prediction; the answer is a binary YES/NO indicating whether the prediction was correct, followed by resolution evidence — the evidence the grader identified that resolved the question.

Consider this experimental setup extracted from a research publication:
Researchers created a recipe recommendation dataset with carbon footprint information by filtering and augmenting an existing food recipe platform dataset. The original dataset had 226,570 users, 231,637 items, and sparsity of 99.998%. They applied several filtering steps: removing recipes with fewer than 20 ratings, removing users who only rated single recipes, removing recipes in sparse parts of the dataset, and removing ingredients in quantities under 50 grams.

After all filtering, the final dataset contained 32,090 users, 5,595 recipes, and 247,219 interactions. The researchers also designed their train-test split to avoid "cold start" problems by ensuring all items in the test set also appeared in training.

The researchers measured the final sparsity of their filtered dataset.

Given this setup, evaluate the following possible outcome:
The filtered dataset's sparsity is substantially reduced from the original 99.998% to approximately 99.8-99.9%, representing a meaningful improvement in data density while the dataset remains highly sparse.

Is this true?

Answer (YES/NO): YES